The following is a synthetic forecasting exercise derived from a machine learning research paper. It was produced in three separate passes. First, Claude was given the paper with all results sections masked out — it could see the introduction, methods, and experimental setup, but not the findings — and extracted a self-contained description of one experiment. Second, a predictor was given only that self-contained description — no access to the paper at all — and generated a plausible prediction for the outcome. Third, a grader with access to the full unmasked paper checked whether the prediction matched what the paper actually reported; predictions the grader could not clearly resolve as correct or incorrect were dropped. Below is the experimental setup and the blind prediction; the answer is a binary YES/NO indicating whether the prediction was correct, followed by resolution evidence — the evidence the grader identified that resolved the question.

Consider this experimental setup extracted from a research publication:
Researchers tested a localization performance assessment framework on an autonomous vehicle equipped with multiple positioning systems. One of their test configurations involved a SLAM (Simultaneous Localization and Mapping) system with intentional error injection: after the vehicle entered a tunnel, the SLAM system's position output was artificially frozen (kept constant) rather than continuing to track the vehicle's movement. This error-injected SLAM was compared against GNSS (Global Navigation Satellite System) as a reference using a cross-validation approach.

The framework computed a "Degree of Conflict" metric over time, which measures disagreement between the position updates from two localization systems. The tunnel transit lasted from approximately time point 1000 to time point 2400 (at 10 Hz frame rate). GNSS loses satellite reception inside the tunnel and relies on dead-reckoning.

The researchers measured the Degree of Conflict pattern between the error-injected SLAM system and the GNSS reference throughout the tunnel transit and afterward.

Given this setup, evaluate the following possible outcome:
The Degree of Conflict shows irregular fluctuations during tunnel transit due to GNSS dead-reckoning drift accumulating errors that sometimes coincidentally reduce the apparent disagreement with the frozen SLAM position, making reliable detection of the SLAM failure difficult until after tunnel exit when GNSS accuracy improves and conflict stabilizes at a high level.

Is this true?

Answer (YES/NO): NO